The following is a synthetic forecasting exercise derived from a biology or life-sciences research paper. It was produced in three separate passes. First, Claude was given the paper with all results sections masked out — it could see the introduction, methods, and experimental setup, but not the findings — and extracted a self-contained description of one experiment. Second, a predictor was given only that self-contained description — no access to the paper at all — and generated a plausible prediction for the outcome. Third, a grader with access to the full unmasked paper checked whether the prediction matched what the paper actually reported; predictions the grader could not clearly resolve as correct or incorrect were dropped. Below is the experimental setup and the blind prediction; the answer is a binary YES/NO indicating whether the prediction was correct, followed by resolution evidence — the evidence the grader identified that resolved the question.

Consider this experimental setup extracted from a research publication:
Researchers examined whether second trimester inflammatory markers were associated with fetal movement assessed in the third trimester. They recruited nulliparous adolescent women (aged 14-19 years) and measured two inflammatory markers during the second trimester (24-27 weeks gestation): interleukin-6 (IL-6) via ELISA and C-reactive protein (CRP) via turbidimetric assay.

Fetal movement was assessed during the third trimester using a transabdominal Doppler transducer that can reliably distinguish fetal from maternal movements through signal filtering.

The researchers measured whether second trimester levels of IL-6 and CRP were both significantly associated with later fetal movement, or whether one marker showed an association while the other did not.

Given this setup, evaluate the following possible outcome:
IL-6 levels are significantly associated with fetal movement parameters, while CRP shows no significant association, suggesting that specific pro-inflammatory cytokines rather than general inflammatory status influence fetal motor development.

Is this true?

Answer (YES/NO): NO